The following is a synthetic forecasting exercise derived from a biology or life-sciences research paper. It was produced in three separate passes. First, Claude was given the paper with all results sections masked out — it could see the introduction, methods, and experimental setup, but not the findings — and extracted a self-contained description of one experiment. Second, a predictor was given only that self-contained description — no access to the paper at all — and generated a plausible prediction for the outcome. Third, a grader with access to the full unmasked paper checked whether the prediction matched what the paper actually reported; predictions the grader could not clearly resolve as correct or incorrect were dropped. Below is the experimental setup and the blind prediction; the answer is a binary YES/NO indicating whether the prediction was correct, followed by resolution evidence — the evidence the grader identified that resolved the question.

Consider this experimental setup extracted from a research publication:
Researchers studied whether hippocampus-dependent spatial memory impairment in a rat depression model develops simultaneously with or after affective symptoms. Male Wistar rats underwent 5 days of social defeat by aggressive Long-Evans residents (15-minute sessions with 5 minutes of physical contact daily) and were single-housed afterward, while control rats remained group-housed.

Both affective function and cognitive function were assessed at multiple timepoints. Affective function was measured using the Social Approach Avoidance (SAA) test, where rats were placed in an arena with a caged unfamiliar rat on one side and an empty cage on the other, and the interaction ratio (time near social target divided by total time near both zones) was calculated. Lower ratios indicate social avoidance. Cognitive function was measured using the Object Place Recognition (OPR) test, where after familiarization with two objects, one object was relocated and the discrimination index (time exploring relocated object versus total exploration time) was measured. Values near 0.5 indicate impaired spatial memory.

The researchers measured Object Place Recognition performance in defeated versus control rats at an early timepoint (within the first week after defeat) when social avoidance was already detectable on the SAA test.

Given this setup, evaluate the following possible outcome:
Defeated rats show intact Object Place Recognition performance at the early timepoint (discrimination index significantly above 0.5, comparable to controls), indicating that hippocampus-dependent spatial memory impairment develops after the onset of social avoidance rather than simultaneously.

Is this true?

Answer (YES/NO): NO